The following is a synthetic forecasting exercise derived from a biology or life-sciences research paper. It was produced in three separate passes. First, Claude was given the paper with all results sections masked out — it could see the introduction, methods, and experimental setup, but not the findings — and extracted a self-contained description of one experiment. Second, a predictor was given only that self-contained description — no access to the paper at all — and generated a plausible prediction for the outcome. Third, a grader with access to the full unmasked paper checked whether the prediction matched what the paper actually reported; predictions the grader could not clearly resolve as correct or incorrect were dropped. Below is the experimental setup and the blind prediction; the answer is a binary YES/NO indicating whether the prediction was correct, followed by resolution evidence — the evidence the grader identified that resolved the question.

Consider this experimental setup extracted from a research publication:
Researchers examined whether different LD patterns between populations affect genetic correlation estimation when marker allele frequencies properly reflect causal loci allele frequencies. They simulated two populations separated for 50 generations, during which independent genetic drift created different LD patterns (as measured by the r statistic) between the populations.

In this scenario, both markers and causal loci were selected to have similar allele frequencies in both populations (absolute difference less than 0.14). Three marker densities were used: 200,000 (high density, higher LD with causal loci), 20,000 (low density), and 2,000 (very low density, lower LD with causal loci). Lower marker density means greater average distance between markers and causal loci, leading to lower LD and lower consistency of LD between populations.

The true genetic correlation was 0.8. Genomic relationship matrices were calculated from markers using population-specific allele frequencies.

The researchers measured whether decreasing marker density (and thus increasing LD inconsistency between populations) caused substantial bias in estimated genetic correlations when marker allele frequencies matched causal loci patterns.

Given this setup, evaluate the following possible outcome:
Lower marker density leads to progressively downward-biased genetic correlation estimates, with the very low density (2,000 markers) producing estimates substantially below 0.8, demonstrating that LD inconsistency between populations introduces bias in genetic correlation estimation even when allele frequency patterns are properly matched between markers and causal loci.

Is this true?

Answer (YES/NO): NO